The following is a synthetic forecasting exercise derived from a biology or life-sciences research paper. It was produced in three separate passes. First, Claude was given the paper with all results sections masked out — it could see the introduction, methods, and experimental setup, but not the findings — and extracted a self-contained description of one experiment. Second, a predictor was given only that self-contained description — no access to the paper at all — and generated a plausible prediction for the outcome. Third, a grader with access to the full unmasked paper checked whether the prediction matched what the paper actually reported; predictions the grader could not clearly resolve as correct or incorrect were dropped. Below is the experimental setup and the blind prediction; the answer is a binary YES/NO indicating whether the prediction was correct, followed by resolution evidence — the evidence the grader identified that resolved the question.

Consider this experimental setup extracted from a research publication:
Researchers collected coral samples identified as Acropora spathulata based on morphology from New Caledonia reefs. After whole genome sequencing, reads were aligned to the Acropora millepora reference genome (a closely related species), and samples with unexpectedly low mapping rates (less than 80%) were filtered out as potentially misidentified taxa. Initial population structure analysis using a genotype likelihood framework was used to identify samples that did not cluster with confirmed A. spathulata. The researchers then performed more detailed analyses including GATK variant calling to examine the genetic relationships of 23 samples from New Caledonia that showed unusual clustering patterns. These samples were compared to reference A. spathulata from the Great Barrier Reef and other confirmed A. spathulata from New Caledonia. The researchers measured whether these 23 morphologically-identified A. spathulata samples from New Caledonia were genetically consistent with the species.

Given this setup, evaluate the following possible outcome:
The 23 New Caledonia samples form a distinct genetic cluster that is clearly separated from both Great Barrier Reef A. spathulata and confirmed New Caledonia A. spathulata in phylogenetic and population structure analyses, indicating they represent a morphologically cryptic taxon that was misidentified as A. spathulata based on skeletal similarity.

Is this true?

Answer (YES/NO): YES